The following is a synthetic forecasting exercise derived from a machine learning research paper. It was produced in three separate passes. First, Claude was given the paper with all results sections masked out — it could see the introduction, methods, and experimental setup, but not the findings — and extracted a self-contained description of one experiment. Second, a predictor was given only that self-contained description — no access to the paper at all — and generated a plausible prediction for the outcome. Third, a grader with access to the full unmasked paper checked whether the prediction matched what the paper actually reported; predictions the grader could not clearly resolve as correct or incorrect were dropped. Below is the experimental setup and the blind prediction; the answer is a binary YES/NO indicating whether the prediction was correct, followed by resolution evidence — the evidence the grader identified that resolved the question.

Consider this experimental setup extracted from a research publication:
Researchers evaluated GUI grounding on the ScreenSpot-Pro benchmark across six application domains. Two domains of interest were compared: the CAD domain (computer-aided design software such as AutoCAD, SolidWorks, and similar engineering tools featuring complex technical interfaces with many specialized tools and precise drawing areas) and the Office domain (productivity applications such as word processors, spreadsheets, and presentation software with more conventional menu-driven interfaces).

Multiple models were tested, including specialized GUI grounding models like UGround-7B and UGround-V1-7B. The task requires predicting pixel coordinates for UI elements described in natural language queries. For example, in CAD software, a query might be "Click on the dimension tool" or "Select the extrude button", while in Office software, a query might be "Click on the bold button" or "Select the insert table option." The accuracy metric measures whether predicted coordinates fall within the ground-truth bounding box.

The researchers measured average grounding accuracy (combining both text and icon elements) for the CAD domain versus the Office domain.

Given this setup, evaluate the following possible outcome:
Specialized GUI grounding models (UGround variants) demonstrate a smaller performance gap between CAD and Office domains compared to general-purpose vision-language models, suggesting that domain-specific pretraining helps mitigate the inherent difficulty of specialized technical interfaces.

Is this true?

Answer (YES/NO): NO